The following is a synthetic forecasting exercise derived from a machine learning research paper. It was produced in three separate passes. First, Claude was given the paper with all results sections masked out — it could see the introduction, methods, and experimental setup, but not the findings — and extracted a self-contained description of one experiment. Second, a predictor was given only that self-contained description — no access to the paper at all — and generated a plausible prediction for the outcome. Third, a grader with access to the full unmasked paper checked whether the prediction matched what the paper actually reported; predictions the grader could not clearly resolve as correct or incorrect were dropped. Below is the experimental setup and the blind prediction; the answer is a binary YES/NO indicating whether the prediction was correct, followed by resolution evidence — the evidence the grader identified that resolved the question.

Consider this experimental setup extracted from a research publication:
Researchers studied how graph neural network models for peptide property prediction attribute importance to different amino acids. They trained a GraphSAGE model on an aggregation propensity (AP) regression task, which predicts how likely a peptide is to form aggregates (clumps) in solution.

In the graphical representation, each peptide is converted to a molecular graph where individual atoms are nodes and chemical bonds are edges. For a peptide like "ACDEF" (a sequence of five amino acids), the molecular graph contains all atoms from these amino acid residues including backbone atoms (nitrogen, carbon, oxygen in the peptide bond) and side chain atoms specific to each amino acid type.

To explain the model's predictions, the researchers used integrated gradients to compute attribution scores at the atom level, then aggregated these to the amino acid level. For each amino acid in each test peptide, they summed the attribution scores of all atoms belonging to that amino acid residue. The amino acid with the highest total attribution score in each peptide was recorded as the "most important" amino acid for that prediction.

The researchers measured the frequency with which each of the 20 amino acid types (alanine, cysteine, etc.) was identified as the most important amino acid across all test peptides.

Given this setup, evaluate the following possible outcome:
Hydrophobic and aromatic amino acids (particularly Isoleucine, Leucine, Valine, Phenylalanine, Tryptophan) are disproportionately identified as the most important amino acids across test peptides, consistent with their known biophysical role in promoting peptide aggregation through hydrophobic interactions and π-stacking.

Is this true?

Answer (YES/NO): NO